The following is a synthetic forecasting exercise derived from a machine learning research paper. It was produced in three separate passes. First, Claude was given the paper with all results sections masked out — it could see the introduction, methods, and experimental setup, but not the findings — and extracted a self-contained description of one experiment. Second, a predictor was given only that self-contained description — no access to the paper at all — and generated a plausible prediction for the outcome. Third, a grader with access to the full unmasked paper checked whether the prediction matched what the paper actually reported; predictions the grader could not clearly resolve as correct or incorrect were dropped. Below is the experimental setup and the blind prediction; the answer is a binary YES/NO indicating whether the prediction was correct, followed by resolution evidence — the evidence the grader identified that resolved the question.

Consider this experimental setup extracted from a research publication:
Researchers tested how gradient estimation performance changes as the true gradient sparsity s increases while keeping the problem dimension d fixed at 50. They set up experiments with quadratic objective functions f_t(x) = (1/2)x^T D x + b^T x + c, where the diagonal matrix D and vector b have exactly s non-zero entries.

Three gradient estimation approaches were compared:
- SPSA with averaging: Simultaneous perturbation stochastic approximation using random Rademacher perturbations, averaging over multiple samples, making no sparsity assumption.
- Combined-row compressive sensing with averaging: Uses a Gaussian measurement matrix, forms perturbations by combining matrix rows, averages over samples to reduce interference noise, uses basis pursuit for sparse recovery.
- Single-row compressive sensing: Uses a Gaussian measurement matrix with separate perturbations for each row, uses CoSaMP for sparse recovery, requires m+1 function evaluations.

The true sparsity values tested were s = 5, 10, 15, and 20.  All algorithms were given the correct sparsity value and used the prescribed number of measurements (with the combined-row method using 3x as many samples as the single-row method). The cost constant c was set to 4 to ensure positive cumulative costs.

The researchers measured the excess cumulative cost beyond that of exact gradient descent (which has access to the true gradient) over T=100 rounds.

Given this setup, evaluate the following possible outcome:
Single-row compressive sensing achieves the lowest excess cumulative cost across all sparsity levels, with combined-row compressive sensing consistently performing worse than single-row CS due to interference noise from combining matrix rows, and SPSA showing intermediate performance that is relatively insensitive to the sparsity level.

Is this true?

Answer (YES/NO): NO